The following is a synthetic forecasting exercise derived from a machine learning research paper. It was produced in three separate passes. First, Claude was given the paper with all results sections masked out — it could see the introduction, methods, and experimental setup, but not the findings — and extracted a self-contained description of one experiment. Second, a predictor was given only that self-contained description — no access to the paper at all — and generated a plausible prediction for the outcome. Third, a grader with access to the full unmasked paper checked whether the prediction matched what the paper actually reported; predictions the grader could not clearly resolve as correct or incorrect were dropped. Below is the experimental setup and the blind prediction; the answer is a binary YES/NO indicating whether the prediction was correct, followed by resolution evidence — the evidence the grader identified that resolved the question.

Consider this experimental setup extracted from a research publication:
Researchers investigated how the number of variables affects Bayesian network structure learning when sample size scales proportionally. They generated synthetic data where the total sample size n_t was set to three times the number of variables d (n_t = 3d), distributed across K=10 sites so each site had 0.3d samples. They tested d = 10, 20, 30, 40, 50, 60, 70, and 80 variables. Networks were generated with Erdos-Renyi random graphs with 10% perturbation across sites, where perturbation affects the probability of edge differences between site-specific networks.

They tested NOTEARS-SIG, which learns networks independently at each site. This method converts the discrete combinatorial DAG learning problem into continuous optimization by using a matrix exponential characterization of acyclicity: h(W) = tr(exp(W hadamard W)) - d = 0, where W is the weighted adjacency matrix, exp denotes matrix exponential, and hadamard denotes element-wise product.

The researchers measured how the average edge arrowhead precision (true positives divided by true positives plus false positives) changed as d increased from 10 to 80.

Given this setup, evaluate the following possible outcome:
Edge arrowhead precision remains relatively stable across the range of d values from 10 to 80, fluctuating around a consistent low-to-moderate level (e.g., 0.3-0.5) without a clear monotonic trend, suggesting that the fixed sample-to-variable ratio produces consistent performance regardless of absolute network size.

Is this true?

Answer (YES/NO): NO